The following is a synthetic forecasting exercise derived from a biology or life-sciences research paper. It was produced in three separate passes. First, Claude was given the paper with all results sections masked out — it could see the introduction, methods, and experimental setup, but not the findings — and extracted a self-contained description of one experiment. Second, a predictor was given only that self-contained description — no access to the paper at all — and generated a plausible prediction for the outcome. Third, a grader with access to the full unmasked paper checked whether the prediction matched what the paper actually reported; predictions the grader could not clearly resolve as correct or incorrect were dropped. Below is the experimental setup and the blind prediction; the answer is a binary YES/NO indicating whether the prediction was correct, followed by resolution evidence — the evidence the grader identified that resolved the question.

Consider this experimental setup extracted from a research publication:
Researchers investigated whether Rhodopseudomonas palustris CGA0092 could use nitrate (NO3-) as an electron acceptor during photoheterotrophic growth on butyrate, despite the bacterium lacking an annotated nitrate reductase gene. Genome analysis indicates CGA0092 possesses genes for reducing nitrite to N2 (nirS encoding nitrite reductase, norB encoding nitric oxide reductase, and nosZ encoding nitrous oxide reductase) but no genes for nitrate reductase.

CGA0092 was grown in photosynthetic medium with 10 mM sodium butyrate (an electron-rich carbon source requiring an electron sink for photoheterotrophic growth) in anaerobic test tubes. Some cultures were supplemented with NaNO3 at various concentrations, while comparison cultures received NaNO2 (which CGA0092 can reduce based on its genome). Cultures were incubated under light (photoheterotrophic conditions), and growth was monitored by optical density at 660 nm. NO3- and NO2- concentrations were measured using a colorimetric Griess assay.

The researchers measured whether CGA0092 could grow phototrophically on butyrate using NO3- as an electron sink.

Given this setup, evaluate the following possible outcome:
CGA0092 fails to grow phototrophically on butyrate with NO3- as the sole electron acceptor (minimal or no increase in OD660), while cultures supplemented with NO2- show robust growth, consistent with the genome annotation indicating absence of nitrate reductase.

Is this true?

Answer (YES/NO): YES